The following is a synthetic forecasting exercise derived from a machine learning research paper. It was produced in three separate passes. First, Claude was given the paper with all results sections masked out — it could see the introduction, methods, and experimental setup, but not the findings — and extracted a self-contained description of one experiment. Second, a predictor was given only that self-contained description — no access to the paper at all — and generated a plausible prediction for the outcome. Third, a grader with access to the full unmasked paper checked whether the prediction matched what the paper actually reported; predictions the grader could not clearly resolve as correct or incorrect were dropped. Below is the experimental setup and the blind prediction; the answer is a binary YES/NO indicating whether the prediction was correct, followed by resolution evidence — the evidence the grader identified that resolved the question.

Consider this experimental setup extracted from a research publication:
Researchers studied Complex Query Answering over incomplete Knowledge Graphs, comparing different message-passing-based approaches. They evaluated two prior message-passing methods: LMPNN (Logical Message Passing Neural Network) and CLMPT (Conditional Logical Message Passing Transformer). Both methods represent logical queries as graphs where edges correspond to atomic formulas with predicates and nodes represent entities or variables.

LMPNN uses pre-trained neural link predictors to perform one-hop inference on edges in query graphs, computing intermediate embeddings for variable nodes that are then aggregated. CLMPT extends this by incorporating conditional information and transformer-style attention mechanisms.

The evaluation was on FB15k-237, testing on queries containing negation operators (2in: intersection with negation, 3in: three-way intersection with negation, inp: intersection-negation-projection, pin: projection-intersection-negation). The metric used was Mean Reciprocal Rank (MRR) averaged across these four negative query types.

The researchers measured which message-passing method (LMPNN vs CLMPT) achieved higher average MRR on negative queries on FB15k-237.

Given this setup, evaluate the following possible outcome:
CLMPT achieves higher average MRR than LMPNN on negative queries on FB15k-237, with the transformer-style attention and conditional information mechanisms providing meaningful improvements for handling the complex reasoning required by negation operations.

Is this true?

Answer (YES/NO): NO